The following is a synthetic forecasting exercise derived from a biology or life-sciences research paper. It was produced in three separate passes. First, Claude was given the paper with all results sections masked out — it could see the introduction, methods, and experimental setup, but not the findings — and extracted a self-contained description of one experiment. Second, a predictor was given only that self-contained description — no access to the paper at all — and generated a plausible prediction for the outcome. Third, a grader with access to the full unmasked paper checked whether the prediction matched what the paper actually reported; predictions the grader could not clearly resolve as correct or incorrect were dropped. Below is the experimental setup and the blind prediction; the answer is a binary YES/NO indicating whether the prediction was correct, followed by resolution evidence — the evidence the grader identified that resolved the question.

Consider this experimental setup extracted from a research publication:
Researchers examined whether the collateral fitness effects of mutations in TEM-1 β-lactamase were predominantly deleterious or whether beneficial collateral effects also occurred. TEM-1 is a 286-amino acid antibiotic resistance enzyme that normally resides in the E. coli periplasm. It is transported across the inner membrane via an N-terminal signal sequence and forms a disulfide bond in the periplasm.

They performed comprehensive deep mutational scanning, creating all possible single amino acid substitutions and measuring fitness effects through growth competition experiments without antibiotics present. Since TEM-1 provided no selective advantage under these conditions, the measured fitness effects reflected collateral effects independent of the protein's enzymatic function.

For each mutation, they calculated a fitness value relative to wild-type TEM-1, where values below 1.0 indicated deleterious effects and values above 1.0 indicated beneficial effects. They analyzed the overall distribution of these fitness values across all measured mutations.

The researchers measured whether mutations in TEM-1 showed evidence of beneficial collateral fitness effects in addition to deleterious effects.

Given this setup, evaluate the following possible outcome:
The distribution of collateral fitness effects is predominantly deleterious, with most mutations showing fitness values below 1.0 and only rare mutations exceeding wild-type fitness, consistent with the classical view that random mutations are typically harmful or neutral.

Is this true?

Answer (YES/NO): YES